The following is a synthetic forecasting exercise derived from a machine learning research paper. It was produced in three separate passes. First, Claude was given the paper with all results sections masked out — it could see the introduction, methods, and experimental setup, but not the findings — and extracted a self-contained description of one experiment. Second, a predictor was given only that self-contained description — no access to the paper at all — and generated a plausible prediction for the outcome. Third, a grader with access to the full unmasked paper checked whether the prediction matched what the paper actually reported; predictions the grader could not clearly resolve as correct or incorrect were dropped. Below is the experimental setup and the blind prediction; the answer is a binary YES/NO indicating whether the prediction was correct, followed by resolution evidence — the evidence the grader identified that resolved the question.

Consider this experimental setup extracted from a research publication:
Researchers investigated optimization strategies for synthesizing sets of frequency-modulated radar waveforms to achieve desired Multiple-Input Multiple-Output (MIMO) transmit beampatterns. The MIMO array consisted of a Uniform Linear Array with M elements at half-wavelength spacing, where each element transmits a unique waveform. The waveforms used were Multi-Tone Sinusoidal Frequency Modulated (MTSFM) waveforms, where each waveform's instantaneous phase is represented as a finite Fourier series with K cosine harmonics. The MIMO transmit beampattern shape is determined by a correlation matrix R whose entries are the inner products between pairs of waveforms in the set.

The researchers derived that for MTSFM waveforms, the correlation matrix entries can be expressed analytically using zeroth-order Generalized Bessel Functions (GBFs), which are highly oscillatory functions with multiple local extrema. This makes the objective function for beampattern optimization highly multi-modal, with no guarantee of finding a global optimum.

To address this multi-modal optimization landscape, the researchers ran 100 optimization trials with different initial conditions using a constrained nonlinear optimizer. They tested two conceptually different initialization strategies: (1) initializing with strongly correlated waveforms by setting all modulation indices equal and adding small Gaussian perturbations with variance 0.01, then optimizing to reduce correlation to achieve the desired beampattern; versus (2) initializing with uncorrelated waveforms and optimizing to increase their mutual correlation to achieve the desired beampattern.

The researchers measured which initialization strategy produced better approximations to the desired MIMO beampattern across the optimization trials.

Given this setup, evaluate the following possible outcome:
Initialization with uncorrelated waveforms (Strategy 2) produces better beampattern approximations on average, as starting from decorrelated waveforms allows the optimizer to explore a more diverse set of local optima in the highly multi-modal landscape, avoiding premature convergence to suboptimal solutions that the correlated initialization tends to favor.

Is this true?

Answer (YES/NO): NO